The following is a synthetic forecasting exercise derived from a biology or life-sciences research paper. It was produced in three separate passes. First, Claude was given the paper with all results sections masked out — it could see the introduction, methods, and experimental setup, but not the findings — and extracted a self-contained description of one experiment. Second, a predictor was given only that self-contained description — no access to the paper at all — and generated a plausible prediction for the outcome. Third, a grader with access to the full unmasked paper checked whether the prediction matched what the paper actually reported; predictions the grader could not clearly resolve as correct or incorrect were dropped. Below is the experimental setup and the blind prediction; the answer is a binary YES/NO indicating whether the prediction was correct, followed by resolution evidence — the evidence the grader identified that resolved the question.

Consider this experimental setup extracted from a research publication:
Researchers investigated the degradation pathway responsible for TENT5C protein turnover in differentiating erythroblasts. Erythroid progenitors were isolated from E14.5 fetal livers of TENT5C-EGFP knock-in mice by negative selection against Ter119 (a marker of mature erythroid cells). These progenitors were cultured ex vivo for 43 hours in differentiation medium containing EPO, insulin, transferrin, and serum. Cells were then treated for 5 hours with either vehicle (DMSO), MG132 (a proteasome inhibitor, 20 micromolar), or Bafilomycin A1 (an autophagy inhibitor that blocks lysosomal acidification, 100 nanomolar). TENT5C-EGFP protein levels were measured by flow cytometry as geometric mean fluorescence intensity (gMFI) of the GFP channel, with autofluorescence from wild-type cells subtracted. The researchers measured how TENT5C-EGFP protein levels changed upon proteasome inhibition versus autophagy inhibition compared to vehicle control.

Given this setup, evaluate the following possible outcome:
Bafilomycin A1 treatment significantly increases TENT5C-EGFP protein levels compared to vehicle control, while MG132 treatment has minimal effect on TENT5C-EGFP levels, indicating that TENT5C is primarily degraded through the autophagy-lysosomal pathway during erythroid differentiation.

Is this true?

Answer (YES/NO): NO